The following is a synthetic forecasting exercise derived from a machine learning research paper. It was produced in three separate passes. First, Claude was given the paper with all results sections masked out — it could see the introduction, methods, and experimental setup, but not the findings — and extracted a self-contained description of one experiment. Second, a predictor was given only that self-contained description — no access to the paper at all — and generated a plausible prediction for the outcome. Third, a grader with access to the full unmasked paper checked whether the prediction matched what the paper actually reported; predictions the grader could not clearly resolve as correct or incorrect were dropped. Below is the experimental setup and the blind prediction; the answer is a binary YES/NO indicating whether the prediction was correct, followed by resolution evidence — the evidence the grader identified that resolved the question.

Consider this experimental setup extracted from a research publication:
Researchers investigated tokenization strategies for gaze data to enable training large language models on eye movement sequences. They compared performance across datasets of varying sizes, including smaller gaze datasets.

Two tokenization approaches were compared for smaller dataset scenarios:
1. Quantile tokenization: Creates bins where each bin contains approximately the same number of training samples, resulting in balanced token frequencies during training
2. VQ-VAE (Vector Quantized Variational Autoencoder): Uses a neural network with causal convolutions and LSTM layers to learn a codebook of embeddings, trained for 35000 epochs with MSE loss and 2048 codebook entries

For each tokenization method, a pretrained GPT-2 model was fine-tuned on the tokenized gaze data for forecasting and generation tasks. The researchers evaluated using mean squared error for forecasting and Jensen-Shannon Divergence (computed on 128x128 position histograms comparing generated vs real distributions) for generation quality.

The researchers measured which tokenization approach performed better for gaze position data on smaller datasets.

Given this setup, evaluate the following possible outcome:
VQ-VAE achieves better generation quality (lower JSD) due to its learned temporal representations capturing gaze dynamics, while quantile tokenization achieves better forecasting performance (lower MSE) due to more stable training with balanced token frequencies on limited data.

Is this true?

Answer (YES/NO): NO